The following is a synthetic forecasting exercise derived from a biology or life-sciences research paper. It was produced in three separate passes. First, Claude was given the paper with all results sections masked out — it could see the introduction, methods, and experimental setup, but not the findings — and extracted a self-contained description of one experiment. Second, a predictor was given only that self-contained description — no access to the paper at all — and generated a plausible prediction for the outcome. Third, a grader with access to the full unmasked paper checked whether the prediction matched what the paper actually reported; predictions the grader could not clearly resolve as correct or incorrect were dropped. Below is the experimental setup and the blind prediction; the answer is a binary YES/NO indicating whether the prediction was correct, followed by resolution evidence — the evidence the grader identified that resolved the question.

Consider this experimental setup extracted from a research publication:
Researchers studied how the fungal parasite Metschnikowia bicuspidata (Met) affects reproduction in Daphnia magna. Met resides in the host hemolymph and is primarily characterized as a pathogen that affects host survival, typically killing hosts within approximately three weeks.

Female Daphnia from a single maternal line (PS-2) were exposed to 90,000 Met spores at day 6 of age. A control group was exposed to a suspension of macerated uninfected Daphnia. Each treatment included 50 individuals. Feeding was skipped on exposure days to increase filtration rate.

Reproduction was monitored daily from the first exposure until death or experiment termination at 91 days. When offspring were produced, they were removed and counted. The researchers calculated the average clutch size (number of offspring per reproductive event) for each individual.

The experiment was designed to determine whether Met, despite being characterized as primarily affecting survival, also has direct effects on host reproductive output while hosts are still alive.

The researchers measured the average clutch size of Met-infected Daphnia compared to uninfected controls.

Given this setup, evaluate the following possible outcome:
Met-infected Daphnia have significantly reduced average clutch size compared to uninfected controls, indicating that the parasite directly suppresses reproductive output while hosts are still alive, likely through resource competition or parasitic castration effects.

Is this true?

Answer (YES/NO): NO